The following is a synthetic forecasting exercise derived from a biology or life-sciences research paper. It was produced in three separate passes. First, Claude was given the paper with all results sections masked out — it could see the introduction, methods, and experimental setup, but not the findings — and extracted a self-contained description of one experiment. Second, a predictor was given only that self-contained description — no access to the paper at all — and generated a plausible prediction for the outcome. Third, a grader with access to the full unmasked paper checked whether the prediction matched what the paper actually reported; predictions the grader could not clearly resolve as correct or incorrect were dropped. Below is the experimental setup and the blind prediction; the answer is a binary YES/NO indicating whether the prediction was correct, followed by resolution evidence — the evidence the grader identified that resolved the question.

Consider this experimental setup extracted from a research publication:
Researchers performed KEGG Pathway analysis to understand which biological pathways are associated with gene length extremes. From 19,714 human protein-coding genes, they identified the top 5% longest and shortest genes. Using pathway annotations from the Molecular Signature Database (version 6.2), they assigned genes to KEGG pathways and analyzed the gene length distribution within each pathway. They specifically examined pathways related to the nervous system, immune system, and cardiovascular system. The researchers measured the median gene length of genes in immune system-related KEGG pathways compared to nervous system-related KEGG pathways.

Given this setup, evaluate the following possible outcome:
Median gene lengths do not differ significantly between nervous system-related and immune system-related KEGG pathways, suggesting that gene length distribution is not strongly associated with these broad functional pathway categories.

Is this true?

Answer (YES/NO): NO